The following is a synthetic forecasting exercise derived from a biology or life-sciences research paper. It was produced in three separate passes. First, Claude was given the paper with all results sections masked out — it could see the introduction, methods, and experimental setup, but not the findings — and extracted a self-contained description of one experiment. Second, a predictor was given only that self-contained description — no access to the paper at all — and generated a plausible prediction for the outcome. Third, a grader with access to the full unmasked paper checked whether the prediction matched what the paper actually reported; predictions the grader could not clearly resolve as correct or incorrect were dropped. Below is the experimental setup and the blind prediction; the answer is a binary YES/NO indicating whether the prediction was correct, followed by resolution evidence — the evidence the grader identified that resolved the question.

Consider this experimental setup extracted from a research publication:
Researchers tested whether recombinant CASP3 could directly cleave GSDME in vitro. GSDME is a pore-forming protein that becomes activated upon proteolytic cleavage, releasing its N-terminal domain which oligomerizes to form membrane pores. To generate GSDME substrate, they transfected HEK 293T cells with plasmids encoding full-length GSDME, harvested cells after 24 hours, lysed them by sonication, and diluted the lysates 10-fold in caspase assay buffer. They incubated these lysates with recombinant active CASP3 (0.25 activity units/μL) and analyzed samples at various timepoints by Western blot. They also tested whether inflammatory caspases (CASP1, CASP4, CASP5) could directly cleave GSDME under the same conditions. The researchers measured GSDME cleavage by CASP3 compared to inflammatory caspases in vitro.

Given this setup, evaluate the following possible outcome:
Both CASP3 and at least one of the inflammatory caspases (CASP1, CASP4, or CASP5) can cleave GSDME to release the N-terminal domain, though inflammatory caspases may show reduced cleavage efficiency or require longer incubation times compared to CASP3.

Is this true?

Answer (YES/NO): NO